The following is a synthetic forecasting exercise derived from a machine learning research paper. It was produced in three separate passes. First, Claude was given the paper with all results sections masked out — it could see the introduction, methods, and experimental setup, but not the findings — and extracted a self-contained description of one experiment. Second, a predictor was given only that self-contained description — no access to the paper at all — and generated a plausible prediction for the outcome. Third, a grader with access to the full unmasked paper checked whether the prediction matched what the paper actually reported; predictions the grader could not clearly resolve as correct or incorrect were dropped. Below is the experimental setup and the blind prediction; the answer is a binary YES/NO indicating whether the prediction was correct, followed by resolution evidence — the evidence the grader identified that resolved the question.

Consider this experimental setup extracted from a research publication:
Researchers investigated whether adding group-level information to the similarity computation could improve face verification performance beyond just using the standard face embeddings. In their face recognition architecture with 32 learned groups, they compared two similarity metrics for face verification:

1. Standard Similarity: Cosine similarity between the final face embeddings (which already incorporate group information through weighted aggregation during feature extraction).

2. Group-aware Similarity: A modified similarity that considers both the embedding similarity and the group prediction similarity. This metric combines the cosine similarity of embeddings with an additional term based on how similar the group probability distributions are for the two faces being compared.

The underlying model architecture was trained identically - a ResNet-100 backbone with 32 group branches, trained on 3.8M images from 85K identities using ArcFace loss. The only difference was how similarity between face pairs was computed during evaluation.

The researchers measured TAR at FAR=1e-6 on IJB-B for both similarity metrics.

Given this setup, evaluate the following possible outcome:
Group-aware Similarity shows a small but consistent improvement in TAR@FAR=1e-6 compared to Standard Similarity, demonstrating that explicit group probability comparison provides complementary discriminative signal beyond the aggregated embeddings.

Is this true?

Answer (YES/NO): NO